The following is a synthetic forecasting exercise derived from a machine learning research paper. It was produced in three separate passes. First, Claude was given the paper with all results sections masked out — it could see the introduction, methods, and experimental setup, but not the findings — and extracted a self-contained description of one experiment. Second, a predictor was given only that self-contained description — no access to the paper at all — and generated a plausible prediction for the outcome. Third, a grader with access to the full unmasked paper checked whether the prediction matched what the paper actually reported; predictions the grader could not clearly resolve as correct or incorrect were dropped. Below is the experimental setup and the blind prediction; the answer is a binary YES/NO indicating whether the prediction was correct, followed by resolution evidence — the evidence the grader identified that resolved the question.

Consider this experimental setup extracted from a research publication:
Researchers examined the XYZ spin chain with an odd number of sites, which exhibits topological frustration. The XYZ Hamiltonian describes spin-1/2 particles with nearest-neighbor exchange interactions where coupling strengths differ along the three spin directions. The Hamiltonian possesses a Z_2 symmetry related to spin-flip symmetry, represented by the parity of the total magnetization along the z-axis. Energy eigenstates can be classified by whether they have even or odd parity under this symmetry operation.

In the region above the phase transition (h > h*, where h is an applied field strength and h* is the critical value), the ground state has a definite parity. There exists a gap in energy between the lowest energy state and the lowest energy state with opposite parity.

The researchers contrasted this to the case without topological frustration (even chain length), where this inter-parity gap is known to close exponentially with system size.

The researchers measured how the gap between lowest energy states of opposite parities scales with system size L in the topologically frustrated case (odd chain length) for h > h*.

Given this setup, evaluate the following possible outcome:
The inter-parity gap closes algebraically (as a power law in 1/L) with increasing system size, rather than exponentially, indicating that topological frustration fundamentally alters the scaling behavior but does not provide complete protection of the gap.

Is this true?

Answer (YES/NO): YES